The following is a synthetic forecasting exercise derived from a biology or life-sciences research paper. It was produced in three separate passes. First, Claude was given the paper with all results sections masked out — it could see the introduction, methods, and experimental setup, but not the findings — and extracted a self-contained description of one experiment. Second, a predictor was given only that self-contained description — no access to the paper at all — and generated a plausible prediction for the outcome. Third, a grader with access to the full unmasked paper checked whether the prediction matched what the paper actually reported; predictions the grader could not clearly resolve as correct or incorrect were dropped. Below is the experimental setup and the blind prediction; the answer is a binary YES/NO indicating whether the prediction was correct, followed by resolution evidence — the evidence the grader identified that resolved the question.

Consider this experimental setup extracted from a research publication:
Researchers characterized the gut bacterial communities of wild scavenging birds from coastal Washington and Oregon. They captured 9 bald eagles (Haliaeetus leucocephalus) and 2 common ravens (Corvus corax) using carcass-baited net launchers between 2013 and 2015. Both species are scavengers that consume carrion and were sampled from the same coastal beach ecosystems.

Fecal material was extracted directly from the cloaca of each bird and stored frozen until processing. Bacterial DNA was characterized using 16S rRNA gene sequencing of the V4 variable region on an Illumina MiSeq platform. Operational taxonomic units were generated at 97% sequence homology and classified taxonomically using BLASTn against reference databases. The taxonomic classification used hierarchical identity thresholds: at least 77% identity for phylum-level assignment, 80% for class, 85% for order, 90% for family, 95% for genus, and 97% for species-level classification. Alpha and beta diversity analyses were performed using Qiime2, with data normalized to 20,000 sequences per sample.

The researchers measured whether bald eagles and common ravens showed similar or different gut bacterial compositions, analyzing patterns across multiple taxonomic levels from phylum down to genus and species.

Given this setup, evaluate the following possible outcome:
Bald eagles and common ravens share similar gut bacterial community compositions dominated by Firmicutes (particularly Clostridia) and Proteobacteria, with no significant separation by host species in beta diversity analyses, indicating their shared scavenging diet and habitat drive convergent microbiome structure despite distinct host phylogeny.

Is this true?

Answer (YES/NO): NO